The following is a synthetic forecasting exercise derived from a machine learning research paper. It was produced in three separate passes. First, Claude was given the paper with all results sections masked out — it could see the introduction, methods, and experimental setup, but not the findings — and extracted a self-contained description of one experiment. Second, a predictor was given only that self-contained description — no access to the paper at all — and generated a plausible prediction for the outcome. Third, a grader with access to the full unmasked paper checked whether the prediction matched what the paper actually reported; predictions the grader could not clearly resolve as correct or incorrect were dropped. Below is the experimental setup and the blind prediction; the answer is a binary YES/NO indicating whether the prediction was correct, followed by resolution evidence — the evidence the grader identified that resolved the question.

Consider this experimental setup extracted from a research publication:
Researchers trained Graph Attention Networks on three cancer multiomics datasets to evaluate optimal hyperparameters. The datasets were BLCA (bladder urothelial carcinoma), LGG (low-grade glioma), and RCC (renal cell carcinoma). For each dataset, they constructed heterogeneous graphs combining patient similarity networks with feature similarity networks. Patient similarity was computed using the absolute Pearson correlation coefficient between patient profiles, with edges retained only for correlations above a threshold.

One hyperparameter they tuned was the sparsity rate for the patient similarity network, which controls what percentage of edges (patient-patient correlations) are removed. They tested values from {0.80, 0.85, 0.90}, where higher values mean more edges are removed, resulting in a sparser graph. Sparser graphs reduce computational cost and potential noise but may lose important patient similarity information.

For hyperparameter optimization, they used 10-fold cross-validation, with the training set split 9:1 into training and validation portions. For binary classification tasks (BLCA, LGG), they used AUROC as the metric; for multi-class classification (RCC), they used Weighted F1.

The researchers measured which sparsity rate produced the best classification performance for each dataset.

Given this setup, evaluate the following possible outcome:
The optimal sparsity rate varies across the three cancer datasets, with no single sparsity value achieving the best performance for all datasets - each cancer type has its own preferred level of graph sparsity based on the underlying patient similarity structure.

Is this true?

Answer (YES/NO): YES